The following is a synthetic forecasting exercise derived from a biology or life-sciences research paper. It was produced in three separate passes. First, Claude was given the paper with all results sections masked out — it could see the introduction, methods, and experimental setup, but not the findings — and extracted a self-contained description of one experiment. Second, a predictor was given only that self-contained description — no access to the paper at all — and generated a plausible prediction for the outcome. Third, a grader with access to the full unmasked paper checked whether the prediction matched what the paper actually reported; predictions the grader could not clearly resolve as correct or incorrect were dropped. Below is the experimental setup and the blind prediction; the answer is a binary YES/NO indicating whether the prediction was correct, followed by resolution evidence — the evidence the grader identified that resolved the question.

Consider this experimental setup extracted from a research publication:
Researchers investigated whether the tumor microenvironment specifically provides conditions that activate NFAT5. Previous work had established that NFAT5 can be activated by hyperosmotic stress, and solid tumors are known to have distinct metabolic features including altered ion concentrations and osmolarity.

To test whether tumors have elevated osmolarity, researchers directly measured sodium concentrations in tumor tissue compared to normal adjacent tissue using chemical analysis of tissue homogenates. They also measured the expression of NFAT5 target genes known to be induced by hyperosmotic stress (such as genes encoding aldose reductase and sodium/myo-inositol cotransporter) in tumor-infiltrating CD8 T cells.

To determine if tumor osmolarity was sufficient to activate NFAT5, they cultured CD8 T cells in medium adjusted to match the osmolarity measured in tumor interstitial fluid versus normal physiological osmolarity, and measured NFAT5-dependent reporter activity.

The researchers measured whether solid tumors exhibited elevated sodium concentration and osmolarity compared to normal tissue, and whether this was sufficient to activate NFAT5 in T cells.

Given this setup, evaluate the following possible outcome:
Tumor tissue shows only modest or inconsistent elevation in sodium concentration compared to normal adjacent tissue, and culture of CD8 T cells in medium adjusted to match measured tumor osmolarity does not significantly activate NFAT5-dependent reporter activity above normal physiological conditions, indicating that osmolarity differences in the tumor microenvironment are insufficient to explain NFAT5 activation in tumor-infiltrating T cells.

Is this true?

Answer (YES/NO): NO